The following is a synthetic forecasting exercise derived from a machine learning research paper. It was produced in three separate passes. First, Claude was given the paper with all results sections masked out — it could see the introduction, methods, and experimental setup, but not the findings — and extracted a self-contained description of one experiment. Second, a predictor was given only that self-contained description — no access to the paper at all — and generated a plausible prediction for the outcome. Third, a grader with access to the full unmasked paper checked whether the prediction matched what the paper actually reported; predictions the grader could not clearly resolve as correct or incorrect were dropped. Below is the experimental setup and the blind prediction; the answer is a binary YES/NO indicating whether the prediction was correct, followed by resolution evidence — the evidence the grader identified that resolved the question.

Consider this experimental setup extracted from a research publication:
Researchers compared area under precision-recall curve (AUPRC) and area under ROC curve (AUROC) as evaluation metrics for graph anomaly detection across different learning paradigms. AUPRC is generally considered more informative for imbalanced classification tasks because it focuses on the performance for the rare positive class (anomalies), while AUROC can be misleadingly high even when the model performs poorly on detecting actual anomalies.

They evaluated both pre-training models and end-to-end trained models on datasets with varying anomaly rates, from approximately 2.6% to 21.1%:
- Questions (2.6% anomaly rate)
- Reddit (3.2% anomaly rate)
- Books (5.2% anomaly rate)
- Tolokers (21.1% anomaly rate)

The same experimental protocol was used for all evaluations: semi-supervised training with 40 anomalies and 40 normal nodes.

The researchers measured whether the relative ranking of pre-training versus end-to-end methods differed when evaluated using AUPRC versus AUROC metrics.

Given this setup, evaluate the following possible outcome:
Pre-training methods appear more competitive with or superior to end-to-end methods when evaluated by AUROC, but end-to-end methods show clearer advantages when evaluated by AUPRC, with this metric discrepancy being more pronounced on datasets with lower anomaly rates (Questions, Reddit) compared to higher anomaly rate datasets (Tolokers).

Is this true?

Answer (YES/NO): NO